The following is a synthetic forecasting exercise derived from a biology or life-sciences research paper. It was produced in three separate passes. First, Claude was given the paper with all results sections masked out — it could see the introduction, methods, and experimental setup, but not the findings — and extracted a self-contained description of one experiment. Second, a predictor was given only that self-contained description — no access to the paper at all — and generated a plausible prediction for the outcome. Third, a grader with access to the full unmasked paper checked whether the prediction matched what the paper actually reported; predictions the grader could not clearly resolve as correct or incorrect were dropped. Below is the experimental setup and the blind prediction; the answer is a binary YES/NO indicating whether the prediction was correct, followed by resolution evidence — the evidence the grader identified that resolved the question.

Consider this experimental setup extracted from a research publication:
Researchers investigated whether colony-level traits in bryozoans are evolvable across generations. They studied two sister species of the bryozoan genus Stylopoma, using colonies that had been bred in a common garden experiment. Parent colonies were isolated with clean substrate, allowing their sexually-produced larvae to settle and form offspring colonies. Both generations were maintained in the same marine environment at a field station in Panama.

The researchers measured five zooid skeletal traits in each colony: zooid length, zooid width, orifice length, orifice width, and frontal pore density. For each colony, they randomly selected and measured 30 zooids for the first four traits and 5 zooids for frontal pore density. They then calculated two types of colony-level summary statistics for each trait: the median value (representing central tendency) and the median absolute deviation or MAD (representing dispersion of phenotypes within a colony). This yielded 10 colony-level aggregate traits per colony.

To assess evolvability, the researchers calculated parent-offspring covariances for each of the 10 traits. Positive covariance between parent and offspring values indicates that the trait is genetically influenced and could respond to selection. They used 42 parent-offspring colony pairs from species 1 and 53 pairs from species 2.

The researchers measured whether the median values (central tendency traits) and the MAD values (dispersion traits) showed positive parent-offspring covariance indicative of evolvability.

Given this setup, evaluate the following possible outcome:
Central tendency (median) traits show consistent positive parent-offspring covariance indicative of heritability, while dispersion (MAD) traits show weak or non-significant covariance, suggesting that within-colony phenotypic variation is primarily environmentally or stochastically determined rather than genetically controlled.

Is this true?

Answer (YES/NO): NO